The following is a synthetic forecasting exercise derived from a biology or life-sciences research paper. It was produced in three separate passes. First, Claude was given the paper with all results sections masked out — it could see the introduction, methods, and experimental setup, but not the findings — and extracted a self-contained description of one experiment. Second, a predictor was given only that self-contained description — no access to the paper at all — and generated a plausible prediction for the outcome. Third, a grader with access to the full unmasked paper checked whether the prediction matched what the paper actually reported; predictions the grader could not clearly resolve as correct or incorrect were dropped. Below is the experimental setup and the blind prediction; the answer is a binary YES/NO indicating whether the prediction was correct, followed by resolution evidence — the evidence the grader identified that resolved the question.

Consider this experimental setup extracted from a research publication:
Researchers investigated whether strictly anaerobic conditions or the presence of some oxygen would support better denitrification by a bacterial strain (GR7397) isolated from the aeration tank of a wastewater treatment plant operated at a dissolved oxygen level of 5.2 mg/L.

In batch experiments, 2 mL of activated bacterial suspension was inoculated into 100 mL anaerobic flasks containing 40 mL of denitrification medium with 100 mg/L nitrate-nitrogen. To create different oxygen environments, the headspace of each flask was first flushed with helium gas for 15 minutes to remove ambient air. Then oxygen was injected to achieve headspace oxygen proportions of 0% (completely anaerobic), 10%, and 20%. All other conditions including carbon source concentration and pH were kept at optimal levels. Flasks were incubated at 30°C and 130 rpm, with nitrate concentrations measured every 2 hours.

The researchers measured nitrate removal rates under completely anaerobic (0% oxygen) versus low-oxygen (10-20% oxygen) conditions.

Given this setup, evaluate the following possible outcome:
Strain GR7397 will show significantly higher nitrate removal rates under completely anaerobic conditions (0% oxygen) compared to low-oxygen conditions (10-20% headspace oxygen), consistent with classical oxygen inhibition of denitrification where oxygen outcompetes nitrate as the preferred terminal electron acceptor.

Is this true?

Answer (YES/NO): NO